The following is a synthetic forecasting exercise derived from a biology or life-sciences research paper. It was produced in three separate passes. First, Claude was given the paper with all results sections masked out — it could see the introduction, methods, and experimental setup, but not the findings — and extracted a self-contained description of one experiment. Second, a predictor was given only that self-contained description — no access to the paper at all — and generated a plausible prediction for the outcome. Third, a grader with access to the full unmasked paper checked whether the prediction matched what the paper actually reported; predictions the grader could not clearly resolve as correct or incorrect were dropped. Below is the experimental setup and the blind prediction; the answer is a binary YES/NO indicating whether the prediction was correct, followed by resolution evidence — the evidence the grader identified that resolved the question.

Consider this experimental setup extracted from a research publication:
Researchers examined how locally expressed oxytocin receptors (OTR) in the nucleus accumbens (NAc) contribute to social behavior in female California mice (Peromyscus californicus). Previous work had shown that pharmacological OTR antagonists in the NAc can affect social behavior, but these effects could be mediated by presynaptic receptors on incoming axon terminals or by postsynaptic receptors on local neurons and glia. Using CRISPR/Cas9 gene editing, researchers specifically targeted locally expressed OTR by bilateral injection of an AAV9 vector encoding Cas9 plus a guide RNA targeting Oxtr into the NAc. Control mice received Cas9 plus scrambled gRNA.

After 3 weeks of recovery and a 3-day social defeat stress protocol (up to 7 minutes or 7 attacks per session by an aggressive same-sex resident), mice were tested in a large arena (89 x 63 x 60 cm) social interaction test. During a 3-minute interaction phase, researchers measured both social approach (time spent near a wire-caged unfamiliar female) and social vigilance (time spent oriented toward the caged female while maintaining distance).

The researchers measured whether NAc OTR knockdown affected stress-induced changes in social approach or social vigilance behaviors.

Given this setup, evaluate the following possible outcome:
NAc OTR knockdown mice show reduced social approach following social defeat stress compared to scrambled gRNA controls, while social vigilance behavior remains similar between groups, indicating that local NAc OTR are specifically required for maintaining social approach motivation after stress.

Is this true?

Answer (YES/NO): NO